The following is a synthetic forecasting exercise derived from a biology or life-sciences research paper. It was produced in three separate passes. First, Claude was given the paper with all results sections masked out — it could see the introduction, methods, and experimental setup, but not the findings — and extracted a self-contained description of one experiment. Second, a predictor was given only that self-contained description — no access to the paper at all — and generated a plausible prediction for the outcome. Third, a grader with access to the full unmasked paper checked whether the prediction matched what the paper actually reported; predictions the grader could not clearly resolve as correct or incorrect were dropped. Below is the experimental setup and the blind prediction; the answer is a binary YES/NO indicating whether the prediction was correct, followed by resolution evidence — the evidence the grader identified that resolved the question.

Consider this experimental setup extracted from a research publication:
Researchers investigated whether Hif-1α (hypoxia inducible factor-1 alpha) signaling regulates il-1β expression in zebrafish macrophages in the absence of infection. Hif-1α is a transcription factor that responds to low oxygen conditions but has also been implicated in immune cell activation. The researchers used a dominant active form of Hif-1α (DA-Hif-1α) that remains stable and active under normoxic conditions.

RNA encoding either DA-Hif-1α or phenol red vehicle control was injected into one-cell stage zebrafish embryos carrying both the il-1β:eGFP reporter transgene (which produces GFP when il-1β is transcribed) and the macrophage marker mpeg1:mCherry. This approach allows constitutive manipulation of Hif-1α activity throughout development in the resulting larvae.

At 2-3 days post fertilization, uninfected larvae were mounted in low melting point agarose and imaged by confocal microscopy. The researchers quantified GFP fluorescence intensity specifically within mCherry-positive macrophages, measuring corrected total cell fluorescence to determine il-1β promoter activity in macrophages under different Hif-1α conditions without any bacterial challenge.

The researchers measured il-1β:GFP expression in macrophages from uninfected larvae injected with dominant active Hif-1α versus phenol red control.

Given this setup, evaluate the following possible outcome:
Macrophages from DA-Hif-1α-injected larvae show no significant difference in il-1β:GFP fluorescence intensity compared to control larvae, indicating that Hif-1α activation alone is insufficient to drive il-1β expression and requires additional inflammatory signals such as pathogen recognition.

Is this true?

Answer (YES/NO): NO